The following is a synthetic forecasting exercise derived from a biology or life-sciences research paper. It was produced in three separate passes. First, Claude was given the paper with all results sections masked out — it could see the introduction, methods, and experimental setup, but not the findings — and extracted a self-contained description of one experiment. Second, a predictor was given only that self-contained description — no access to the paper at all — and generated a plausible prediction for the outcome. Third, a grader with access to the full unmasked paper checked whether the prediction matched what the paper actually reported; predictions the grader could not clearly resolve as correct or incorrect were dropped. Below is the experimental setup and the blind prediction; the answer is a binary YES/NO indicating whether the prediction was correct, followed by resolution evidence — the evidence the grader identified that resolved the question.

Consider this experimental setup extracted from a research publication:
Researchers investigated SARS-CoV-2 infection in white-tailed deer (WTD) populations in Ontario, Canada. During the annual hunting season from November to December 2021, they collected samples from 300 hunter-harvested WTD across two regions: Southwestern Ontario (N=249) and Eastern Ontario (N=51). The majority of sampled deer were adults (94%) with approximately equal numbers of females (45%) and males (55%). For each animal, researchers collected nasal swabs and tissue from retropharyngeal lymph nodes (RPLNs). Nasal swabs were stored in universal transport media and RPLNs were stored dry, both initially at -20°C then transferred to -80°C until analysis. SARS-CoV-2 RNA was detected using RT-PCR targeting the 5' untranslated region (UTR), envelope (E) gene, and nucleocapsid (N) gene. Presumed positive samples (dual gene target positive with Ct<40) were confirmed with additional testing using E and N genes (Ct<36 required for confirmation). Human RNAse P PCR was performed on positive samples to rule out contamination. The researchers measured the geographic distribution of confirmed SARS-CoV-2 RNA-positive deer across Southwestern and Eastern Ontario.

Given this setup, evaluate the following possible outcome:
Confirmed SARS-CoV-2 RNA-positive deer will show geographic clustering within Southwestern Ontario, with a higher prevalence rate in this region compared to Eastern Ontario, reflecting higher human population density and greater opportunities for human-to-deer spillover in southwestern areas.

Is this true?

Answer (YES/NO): YES